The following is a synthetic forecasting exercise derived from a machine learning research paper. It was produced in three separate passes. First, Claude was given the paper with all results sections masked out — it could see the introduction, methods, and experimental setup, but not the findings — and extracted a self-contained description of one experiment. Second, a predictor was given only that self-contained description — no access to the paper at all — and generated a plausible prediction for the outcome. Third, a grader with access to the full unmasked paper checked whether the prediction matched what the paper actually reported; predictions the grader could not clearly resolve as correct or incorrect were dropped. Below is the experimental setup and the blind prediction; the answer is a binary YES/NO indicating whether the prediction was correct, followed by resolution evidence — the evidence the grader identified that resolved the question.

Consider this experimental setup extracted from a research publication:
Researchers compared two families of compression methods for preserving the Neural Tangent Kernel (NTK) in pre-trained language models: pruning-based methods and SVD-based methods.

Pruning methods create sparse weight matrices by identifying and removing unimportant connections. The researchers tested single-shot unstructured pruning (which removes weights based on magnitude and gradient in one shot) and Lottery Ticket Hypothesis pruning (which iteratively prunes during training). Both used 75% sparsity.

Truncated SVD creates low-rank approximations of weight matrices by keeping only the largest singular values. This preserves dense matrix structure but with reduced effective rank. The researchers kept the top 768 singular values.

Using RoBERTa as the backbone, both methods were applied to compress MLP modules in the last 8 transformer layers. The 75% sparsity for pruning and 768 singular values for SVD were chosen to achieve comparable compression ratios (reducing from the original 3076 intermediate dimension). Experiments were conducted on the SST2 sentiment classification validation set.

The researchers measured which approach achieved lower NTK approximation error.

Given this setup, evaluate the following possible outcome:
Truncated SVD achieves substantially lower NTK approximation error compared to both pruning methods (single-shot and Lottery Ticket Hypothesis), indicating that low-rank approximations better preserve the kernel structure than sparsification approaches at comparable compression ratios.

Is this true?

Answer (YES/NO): YES